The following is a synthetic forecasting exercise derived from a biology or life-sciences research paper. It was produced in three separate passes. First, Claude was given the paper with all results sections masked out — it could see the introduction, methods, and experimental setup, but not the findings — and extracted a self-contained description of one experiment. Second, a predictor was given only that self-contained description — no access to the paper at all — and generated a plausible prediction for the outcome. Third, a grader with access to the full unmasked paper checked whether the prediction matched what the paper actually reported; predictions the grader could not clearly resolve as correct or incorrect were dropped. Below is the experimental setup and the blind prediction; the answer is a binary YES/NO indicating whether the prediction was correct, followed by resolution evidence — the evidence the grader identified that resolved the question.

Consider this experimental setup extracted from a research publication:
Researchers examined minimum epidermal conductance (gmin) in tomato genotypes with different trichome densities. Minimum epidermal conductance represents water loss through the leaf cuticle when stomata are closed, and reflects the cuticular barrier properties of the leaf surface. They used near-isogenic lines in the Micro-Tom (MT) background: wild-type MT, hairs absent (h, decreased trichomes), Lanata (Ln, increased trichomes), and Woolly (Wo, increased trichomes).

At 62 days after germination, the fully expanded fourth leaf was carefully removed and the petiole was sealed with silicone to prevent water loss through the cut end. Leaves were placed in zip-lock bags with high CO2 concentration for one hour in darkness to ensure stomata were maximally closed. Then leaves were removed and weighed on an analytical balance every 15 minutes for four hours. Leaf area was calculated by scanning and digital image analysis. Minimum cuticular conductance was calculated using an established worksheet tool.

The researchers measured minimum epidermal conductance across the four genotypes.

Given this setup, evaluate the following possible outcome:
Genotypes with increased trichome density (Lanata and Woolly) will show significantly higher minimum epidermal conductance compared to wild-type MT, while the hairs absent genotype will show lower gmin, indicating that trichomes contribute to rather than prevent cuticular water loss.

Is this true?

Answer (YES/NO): NO